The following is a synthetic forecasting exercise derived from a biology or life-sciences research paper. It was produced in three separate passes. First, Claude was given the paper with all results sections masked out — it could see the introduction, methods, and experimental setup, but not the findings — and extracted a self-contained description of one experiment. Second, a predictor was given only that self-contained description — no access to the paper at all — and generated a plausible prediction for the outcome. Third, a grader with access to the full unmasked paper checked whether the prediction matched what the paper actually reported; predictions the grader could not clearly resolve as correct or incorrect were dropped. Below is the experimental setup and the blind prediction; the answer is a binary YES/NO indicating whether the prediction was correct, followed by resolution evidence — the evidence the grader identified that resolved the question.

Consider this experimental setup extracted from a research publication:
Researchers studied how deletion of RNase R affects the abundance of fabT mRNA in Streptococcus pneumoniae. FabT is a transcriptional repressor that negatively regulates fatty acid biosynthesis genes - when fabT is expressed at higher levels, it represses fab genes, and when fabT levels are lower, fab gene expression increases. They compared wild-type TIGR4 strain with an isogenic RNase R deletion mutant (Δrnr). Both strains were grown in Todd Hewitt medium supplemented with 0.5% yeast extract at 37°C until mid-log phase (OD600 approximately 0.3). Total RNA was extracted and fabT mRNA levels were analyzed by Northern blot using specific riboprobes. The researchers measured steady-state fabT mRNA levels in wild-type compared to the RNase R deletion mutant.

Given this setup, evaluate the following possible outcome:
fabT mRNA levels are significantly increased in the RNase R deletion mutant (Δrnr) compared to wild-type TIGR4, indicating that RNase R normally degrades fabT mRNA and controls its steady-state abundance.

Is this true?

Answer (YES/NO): YES